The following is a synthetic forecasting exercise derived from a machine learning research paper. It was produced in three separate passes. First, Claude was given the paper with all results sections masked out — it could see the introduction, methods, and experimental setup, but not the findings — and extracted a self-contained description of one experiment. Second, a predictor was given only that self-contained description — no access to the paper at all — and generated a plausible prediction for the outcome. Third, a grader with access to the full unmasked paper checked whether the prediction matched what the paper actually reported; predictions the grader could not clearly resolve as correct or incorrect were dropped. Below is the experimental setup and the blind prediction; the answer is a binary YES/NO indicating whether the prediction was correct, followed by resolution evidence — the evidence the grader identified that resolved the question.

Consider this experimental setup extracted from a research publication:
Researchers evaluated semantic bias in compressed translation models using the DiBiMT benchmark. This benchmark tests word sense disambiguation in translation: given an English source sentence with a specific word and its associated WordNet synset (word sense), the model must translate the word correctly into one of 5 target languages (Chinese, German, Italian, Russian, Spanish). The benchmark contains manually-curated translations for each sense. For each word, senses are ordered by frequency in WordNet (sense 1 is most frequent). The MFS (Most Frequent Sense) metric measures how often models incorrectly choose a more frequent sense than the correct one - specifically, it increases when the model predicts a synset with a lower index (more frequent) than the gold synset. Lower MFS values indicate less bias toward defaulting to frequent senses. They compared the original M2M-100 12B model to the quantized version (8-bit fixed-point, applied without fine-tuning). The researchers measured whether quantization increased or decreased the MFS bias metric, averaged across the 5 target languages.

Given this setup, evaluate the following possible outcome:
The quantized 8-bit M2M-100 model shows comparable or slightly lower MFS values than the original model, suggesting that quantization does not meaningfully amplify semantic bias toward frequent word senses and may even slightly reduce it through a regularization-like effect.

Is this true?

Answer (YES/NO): NO